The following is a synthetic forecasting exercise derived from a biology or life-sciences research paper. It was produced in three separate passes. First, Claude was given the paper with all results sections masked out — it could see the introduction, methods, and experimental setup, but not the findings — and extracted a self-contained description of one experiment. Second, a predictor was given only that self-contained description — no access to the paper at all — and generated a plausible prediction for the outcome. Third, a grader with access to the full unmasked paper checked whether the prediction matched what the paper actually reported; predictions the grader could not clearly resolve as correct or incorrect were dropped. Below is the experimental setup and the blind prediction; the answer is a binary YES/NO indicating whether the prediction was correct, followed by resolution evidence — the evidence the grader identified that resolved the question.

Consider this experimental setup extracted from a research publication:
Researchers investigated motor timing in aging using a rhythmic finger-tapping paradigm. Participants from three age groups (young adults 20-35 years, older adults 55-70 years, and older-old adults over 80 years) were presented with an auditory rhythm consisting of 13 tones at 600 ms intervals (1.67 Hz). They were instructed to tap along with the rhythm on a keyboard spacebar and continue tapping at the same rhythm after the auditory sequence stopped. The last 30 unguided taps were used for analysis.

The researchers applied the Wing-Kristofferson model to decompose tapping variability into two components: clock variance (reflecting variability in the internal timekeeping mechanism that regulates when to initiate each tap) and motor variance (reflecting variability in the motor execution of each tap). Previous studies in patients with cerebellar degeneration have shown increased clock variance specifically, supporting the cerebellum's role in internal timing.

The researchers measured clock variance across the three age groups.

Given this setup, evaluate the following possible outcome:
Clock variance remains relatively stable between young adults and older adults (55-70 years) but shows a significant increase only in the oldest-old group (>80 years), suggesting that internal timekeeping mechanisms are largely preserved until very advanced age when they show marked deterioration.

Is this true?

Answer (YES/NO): NO